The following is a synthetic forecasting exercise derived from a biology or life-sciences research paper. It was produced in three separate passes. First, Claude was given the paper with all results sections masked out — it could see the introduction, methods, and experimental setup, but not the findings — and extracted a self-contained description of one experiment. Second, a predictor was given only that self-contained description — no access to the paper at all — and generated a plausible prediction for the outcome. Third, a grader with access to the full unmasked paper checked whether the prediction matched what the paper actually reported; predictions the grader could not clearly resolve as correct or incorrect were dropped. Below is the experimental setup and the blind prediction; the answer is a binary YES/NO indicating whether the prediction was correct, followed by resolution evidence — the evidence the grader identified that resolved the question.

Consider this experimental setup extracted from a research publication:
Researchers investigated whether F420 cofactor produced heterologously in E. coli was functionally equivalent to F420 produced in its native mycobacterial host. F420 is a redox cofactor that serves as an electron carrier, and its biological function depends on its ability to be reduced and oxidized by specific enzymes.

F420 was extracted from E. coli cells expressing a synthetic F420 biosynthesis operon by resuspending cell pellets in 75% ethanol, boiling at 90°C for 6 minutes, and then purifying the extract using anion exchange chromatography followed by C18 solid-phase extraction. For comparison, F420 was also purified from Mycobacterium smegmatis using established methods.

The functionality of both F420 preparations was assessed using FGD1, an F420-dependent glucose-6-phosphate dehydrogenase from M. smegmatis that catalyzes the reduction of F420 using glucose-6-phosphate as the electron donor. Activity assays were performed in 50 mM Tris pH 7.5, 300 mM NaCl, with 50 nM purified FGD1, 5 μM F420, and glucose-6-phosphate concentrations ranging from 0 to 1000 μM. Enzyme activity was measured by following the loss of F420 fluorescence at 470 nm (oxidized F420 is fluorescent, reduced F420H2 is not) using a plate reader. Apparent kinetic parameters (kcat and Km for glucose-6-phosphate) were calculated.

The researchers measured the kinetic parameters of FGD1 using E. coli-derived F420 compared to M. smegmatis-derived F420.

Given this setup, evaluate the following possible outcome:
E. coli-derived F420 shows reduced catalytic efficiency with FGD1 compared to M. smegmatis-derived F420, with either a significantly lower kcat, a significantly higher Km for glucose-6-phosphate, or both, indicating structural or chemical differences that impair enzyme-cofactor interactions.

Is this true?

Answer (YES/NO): YES